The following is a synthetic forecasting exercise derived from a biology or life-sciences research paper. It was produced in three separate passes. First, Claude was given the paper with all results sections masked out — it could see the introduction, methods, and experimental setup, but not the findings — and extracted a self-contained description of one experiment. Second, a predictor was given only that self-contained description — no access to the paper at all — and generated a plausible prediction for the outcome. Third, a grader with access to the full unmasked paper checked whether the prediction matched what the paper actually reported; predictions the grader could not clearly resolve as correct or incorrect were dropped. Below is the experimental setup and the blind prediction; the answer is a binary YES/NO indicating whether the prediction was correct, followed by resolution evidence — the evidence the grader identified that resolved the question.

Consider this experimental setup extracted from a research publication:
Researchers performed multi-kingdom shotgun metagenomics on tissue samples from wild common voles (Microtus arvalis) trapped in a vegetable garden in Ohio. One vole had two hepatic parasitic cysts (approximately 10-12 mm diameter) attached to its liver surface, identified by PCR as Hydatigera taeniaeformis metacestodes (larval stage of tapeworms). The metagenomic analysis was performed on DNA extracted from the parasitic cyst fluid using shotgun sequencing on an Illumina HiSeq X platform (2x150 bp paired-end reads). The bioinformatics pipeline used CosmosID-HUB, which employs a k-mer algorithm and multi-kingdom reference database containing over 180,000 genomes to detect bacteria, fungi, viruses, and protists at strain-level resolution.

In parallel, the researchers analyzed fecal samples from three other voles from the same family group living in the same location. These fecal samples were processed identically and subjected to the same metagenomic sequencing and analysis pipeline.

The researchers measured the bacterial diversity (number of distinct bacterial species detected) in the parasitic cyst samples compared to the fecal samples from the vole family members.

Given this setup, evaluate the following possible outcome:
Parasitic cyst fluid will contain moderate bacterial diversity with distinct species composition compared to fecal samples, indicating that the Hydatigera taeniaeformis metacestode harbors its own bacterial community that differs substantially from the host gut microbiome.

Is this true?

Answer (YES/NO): NO